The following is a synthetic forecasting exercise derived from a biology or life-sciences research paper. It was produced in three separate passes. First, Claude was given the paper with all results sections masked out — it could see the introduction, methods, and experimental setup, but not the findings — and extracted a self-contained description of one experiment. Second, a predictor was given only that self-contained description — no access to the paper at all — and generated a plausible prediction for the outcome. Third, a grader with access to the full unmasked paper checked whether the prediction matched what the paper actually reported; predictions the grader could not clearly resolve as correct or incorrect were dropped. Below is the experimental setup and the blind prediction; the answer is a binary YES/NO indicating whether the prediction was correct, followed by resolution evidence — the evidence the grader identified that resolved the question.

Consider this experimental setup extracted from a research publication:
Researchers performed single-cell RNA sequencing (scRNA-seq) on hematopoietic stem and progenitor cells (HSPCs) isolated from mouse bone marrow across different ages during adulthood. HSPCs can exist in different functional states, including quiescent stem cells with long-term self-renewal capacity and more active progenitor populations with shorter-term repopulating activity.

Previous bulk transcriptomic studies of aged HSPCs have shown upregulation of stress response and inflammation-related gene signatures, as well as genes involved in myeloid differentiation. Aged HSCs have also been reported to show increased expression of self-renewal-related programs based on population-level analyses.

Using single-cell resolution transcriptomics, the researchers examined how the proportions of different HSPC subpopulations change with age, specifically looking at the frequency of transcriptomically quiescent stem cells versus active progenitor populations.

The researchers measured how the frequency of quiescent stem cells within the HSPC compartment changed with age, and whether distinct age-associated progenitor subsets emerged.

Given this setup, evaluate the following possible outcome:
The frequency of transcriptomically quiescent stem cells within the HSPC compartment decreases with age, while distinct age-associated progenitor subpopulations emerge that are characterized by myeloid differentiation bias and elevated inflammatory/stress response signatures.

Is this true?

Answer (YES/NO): YES